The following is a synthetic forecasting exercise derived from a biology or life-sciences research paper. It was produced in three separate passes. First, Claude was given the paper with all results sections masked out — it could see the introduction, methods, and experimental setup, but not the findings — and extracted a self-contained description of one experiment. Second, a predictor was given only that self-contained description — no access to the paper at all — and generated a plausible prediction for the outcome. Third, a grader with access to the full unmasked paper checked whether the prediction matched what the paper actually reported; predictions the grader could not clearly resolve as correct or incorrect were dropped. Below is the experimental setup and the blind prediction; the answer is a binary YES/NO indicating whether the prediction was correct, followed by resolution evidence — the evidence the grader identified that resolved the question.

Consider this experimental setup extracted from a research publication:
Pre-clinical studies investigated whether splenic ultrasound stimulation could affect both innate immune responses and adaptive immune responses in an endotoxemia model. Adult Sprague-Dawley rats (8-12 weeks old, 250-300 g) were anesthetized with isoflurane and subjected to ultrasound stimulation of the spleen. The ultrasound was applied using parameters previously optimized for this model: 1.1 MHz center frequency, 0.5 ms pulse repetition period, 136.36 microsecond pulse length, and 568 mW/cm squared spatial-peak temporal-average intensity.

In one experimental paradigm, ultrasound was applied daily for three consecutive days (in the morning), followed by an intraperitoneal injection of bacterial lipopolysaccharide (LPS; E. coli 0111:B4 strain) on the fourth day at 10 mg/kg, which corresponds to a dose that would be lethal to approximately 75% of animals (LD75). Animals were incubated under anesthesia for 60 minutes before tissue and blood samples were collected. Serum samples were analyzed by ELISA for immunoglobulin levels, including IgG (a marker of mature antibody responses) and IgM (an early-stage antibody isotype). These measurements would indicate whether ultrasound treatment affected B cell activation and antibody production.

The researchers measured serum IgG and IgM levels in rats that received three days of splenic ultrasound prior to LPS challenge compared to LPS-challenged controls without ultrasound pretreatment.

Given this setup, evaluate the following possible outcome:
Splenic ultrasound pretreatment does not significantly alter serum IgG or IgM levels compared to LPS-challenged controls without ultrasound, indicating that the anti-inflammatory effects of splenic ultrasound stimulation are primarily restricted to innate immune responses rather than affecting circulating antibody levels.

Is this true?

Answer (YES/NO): NO